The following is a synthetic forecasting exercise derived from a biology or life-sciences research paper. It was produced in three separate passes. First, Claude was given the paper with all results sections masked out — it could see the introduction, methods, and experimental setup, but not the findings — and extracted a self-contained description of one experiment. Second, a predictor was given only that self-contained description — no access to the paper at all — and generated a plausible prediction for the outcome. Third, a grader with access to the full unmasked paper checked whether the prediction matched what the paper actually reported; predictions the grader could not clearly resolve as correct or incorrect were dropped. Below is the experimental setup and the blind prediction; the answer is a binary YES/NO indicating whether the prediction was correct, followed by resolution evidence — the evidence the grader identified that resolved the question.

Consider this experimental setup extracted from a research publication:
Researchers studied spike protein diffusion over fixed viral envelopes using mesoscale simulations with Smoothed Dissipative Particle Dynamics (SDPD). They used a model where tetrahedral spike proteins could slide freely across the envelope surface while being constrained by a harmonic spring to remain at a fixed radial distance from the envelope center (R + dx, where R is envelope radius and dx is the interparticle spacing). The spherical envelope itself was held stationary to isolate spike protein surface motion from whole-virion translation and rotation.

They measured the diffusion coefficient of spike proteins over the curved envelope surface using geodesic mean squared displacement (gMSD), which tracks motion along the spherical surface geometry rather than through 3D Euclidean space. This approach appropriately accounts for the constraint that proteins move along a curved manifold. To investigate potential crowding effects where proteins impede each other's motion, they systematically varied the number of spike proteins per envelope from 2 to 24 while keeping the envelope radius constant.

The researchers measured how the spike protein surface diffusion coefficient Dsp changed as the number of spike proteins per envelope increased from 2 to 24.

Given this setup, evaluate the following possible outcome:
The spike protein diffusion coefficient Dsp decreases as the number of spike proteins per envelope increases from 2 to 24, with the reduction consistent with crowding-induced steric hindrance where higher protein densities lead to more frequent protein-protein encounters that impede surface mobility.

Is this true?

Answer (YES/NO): NO